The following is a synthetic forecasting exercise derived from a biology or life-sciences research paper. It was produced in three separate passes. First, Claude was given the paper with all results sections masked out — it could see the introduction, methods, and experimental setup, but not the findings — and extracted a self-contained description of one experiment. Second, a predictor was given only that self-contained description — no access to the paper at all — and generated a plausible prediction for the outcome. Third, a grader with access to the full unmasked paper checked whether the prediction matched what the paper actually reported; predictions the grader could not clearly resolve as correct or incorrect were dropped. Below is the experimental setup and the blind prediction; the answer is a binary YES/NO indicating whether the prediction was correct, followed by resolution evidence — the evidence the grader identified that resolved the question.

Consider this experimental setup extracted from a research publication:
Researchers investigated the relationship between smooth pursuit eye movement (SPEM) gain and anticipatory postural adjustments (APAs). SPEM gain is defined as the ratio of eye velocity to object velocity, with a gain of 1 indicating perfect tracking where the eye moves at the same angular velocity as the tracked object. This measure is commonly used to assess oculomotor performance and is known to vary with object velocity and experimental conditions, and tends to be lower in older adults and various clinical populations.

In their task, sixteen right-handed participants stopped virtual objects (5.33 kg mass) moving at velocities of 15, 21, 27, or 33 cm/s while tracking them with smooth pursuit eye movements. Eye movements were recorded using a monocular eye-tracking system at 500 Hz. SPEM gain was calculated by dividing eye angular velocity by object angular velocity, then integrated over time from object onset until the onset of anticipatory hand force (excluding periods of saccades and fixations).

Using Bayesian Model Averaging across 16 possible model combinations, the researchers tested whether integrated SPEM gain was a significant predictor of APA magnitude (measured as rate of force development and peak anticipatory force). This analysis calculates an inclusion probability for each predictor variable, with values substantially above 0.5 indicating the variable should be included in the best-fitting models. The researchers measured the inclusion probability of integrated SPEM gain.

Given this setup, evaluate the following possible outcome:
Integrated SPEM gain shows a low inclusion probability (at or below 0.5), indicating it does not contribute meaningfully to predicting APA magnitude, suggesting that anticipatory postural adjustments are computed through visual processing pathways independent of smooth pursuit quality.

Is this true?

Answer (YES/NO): NO